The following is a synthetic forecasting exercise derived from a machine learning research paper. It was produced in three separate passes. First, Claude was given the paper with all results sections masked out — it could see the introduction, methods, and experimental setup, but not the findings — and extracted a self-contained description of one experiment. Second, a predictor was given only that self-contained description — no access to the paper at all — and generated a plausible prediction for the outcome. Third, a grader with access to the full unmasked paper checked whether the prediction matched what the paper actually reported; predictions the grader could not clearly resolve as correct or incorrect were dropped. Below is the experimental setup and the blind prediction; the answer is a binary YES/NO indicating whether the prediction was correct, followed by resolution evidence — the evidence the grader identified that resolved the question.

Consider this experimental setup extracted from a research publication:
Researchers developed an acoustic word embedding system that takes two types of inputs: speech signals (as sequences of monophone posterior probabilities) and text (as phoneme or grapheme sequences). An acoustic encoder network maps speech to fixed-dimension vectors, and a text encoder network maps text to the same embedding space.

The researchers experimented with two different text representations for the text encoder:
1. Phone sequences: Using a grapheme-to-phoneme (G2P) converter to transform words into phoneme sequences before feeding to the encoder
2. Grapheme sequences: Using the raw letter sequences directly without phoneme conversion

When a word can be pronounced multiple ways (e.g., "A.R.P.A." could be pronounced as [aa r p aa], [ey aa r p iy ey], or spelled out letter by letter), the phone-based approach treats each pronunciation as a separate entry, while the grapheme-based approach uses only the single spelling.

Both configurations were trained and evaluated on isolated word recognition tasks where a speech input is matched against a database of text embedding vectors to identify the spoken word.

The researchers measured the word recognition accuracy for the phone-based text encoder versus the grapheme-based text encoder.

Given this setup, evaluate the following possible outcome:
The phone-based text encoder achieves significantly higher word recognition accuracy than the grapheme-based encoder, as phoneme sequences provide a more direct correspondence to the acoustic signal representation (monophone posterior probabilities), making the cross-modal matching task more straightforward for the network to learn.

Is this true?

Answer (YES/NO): YES